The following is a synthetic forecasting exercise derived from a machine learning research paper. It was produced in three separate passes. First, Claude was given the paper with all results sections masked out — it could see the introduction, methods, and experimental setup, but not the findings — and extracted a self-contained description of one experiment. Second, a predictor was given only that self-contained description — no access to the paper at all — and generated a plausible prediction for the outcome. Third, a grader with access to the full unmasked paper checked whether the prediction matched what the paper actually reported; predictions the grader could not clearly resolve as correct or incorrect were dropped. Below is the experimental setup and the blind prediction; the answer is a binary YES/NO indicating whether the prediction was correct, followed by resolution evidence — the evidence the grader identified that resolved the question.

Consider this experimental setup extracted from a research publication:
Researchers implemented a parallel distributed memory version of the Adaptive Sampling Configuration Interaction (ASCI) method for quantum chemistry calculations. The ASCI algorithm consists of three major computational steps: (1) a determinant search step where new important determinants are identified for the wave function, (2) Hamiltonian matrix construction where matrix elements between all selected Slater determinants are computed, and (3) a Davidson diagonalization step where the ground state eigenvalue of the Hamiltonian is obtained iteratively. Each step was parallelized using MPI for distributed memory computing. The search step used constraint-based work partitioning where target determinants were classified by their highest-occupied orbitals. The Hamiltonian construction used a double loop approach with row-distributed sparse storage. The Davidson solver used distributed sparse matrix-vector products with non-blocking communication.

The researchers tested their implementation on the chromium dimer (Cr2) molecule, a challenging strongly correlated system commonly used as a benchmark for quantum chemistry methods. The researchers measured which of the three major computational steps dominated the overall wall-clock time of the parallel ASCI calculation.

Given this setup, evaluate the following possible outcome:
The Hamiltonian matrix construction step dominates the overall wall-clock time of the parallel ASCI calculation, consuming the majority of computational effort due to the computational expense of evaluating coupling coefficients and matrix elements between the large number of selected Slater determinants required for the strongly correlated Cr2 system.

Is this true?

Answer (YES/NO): YES